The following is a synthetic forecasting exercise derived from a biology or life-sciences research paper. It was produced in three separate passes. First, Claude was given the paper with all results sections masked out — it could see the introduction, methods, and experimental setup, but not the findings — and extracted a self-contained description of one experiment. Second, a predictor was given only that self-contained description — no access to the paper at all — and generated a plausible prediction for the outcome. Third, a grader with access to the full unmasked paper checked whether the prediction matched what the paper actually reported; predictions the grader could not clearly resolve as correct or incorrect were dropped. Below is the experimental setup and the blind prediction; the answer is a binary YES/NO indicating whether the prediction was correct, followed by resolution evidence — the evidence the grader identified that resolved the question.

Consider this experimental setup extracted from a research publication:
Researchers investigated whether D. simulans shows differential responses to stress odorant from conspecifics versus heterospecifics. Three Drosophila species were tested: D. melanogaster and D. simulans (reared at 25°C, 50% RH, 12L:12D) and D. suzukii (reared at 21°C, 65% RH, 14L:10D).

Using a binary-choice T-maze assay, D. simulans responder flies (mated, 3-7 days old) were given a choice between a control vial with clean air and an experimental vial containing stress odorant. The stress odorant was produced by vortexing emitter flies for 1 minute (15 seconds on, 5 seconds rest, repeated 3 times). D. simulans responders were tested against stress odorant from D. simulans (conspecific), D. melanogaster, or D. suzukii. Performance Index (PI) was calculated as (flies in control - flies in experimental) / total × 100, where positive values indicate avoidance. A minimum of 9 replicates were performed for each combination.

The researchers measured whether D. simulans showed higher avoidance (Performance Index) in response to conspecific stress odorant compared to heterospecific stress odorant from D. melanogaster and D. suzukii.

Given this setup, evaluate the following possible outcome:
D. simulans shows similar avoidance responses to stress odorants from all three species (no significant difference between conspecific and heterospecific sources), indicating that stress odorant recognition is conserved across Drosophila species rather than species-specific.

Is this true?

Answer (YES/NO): NO